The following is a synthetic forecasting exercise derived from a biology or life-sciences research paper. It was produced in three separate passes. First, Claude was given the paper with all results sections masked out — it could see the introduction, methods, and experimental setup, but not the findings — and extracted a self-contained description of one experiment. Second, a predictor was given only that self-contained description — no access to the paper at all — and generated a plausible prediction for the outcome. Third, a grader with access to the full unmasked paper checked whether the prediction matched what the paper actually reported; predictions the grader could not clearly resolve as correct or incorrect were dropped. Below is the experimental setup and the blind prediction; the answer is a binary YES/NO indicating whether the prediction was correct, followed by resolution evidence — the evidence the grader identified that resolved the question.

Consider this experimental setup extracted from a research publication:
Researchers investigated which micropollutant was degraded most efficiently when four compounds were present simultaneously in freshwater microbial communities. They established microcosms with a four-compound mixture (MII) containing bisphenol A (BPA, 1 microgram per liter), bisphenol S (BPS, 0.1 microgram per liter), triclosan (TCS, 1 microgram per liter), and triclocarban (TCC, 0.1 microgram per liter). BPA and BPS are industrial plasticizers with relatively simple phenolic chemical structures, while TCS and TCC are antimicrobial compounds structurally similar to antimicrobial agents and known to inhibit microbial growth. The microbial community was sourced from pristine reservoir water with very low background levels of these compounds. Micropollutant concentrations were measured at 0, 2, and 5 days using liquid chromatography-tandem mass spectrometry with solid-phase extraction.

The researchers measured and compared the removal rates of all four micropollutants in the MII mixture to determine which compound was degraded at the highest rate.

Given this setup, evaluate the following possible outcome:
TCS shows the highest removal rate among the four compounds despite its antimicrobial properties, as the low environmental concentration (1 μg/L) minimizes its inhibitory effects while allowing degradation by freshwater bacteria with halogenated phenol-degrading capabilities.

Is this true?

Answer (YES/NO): NO